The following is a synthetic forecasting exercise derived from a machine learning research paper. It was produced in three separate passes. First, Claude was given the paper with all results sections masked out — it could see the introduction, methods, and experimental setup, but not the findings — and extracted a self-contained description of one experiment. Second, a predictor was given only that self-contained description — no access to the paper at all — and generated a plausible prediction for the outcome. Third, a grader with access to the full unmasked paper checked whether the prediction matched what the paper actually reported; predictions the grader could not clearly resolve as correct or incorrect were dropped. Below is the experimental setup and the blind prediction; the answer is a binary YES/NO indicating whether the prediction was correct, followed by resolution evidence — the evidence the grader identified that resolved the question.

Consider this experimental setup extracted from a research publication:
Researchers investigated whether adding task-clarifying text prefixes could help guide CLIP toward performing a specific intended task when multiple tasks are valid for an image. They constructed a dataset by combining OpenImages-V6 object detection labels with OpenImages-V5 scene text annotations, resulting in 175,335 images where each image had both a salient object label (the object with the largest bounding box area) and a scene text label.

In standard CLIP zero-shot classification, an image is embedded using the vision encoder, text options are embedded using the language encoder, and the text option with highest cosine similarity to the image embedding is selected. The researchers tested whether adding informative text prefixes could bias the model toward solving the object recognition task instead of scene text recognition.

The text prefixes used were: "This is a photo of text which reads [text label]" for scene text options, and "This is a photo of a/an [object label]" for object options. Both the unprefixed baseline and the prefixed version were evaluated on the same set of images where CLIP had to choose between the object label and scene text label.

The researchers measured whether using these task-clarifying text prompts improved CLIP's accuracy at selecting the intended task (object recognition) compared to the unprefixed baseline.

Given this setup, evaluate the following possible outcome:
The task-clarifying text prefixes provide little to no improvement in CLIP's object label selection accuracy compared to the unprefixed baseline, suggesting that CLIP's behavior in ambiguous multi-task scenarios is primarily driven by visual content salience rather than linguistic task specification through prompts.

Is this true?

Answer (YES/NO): NO